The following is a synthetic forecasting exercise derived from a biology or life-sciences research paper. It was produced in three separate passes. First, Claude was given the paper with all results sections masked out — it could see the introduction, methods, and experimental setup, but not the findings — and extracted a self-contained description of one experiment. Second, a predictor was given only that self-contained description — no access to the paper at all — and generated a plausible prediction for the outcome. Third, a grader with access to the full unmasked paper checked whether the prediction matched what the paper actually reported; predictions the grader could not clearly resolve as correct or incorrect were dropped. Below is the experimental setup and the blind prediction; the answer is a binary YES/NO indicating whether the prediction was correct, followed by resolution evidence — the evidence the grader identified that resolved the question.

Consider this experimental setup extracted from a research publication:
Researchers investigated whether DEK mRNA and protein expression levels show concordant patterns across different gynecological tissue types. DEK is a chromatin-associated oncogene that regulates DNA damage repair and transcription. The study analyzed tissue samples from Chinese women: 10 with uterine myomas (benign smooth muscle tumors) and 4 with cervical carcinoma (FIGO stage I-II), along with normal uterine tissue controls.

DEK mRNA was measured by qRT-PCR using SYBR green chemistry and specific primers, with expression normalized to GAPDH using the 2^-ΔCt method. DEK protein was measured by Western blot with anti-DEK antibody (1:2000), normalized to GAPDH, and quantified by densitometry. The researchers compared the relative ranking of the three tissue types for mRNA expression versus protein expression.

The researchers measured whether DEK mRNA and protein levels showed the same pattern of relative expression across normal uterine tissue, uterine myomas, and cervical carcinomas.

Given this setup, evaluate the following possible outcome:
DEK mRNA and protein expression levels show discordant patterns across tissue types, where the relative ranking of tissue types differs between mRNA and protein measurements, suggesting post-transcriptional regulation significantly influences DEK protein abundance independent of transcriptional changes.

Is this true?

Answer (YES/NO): YES